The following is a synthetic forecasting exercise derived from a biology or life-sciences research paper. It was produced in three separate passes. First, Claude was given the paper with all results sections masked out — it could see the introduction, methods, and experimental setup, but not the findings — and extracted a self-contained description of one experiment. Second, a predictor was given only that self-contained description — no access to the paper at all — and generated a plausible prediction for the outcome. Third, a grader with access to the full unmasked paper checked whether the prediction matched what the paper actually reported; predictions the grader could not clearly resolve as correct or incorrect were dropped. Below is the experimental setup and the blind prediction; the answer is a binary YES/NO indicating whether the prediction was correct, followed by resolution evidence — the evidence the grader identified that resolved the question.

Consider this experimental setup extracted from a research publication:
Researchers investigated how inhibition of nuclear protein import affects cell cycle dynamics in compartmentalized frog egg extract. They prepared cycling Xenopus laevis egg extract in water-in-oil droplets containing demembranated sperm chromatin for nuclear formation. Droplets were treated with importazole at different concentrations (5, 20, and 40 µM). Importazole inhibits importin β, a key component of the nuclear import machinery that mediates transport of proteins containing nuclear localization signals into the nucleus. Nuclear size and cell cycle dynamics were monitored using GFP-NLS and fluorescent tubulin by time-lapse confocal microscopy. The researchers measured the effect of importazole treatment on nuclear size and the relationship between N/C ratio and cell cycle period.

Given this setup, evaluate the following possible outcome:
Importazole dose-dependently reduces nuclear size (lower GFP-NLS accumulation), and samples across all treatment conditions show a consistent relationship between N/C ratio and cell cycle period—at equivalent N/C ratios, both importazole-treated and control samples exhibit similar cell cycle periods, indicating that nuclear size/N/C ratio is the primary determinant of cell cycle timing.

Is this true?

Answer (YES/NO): NO